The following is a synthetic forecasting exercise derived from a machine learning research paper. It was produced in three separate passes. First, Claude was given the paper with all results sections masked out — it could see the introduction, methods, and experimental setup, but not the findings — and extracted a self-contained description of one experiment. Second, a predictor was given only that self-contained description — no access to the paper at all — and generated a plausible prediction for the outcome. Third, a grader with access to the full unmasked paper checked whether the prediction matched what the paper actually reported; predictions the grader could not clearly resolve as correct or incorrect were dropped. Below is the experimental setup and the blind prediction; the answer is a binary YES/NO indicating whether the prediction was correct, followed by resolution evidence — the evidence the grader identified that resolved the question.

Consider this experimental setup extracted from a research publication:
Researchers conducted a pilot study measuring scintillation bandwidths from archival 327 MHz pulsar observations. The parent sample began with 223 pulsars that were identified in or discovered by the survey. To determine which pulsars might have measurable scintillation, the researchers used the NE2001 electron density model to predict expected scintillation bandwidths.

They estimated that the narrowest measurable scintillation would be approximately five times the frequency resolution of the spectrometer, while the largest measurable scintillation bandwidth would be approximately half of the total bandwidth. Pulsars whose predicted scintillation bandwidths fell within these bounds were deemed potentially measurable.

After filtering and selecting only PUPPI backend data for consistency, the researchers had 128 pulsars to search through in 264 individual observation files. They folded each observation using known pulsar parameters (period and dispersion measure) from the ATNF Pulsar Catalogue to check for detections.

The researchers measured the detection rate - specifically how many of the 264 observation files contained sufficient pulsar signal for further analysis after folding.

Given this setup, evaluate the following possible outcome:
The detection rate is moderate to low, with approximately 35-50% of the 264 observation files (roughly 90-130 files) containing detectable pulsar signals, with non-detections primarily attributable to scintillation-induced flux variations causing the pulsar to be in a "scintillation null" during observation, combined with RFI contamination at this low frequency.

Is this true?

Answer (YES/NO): NO